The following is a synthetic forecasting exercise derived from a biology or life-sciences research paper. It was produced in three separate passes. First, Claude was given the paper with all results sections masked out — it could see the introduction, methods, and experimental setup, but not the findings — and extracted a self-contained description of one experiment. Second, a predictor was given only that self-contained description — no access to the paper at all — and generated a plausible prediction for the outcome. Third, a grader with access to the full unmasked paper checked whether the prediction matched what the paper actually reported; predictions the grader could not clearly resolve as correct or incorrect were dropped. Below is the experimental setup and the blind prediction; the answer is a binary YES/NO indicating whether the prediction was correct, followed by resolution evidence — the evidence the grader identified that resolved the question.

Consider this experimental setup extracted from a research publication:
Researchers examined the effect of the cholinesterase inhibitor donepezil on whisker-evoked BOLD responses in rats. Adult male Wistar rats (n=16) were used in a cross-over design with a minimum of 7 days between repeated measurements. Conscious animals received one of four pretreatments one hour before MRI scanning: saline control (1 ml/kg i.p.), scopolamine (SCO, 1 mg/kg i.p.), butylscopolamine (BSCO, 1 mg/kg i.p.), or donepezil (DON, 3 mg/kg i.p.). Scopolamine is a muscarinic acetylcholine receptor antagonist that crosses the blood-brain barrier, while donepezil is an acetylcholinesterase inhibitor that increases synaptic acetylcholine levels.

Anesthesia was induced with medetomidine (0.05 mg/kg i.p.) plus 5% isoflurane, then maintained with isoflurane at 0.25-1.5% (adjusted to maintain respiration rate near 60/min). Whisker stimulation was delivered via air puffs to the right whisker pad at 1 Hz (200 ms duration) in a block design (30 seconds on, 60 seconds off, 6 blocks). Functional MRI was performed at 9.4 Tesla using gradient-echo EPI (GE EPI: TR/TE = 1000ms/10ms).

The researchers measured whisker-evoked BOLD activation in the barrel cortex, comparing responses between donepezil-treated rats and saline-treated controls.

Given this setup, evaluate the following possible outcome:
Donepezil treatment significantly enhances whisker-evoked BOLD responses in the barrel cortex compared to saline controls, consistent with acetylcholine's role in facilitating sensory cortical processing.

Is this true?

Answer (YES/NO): NO